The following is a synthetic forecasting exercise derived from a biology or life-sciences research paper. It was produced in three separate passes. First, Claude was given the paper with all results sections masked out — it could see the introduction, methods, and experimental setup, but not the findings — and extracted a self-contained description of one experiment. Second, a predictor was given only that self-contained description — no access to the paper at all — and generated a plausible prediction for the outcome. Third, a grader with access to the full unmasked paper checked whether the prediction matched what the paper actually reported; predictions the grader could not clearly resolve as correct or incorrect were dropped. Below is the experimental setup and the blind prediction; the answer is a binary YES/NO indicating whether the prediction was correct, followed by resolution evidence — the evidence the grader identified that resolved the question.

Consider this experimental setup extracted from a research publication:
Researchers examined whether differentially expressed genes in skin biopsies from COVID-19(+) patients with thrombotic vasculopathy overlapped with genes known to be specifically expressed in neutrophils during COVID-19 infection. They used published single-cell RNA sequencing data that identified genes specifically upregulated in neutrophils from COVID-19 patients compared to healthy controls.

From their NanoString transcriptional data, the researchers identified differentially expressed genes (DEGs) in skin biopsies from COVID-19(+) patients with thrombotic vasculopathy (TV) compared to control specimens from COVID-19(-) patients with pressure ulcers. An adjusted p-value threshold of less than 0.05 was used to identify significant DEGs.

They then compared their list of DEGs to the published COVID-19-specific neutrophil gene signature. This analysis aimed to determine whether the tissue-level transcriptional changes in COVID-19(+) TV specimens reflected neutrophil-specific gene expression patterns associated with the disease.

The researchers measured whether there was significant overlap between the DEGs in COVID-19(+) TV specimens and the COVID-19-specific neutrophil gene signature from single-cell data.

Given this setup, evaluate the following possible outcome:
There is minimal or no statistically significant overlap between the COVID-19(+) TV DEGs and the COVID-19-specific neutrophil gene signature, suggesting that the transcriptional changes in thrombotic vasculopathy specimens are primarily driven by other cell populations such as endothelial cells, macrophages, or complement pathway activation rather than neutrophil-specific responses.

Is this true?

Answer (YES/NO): NO